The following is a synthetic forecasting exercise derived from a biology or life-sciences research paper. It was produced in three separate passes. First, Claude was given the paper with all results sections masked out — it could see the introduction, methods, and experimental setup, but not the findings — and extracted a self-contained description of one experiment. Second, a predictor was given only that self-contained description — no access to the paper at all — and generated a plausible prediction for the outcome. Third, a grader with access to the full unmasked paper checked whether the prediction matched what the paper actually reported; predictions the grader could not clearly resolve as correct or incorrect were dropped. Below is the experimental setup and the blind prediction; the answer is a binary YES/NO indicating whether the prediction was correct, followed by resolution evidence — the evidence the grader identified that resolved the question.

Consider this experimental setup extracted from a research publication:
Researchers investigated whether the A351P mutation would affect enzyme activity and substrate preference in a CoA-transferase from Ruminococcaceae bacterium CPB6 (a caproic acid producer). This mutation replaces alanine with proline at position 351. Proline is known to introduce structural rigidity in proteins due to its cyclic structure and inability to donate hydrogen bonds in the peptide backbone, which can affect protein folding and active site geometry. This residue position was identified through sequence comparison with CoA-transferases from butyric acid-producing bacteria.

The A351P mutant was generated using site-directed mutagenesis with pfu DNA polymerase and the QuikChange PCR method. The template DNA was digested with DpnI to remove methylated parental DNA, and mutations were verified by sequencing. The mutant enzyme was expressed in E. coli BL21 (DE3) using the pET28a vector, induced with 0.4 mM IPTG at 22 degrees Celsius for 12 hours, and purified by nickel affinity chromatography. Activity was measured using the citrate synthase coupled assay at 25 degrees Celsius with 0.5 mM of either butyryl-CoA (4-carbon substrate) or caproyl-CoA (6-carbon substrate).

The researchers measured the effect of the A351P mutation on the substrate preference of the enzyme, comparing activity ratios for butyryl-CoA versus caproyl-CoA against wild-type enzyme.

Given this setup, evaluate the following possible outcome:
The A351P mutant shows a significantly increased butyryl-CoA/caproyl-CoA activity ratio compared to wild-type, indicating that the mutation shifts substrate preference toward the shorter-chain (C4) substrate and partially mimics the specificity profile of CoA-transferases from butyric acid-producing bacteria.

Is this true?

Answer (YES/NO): NO